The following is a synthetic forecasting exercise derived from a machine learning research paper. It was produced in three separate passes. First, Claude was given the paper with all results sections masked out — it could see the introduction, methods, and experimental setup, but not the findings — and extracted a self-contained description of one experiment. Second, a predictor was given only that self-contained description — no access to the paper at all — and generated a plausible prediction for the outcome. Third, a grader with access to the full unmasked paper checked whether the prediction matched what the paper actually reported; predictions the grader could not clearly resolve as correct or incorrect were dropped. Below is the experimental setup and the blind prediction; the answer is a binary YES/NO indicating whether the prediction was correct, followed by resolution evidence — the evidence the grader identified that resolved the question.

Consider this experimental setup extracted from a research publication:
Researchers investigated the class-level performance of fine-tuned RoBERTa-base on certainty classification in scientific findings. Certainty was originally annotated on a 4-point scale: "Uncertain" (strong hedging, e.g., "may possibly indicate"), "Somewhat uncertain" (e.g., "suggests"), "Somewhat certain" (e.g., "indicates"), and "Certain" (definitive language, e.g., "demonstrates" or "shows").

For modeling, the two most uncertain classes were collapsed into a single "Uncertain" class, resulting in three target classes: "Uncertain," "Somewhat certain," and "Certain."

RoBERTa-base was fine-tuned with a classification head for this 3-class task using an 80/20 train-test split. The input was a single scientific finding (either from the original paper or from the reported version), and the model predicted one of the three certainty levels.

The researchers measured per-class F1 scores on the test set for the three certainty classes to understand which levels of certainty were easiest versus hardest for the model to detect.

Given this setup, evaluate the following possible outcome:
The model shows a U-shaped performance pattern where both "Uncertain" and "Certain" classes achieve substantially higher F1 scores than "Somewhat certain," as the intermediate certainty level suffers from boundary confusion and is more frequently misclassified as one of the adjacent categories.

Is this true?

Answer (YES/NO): NO